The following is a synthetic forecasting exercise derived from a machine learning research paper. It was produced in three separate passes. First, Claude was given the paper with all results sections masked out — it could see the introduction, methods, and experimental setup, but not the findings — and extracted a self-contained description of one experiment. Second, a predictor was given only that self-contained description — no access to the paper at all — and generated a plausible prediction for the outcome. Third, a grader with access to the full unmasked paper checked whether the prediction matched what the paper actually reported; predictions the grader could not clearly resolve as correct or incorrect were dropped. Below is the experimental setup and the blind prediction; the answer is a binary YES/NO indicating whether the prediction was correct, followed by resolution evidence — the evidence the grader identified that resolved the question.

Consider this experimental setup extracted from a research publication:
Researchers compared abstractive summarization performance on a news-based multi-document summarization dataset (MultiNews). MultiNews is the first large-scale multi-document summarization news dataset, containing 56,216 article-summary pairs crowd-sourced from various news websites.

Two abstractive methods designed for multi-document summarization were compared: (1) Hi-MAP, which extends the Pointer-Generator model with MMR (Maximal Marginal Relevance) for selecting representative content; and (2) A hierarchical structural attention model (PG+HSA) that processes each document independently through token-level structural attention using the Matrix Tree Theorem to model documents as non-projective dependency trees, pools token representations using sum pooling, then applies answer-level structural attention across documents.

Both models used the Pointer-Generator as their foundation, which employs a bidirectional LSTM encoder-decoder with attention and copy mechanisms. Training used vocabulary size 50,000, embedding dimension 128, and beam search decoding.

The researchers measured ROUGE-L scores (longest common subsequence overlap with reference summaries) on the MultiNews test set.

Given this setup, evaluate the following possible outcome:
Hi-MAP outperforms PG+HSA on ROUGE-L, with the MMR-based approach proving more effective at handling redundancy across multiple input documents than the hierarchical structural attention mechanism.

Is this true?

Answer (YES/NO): YES